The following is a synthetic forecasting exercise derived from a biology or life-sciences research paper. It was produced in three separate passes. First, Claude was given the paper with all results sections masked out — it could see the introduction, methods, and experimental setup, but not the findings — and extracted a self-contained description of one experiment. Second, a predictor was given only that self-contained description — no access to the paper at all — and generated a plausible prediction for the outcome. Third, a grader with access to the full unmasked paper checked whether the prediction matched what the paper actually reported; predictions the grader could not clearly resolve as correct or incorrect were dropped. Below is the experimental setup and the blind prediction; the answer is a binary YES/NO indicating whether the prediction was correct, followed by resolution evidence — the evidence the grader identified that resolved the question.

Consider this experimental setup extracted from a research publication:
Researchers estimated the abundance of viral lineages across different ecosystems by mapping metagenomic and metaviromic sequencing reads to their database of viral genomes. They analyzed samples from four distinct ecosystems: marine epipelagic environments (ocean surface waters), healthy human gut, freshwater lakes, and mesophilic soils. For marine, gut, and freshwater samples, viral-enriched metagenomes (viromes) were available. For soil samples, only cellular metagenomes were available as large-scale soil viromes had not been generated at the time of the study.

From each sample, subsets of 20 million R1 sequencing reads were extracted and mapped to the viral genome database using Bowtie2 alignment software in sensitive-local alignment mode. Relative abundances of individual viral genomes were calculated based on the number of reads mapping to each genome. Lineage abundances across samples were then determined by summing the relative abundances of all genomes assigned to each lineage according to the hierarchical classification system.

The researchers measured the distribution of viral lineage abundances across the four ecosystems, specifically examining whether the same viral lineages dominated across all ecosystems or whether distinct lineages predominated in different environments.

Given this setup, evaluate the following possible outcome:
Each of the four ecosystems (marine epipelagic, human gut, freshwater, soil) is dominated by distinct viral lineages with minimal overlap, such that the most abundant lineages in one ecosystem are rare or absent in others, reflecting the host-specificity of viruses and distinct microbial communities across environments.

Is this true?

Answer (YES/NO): NO